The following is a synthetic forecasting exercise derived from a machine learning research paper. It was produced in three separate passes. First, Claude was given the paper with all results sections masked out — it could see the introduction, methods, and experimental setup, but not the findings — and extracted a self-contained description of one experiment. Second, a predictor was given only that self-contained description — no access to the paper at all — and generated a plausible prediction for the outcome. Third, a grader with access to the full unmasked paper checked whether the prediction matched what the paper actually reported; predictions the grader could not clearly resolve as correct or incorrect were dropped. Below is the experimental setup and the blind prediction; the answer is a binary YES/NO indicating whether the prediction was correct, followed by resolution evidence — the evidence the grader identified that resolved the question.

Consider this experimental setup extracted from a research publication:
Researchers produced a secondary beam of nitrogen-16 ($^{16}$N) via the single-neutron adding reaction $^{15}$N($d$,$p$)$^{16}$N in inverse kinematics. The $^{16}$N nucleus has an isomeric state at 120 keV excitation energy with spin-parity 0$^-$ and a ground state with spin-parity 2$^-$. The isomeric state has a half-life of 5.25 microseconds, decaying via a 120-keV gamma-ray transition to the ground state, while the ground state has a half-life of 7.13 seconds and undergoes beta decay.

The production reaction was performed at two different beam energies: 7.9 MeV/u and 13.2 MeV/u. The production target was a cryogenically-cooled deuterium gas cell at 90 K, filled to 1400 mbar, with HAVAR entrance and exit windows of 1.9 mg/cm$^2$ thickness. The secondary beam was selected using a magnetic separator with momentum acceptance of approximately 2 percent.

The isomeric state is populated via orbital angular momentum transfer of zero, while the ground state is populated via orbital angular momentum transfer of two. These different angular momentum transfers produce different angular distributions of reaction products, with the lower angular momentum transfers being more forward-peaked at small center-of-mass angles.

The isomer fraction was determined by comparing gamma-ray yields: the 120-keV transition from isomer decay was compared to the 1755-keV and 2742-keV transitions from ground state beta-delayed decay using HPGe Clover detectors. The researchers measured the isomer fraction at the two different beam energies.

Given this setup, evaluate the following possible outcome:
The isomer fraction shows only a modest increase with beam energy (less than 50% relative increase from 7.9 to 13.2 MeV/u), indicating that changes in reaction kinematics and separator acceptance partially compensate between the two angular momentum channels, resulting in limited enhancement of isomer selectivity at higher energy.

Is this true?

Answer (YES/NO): NO